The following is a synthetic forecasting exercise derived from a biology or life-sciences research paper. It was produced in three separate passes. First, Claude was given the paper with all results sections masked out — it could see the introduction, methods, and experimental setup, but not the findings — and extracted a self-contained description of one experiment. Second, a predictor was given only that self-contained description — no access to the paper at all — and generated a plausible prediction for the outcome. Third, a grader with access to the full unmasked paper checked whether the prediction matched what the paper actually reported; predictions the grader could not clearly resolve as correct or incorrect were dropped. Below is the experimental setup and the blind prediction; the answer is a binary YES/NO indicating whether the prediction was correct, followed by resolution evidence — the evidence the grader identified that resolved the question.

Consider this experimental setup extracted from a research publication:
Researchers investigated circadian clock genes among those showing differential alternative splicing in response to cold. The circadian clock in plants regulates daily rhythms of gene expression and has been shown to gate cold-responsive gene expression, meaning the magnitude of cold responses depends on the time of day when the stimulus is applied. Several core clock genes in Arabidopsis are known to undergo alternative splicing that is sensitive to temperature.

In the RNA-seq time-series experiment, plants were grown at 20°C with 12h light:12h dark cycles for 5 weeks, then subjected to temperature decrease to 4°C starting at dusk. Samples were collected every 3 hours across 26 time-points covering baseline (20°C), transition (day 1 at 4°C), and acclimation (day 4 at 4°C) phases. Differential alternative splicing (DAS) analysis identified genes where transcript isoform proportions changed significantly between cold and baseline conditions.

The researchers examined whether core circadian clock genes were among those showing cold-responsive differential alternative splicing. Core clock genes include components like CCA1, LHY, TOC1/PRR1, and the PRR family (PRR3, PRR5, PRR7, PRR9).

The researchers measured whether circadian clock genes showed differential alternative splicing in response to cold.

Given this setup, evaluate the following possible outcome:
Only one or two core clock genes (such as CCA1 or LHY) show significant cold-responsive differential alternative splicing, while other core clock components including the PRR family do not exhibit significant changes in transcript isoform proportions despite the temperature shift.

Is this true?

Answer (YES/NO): NO